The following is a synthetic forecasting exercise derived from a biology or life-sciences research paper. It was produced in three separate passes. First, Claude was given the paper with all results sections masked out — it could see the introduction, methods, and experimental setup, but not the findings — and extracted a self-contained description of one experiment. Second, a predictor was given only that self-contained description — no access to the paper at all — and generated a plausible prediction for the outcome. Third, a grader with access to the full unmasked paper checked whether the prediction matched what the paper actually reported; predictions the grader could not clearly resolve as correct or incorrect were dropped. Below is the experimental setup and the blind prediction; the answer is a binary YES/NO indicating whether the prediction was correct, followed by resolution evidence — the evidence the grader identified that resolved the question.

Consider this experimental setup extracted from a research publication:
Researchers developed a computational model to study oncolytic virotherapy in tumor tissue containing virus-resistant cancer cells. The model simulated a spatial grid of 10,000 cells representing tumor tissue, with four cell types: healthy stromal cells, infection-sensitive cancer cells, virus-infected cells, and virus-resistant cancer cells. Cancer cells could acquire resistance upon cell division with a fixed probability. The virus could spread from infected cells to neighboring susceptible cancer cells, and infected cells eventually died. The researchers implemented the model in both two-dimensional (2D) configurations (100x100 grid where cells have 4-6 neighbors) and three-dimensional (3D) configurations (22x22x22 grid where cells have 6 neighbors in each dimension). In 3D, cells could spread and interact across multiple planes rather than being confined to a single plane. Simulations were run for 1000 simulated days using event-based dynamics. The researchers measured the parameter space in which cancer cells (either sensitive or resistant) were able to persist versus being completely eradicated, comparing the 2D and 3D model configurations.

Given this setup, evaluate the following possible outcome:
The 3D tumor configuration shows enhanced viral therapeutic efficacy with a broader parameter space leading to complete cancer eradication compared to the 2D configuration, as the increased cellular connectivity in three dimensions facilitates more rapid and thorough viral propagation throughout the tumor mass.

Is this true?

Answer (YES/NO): NO